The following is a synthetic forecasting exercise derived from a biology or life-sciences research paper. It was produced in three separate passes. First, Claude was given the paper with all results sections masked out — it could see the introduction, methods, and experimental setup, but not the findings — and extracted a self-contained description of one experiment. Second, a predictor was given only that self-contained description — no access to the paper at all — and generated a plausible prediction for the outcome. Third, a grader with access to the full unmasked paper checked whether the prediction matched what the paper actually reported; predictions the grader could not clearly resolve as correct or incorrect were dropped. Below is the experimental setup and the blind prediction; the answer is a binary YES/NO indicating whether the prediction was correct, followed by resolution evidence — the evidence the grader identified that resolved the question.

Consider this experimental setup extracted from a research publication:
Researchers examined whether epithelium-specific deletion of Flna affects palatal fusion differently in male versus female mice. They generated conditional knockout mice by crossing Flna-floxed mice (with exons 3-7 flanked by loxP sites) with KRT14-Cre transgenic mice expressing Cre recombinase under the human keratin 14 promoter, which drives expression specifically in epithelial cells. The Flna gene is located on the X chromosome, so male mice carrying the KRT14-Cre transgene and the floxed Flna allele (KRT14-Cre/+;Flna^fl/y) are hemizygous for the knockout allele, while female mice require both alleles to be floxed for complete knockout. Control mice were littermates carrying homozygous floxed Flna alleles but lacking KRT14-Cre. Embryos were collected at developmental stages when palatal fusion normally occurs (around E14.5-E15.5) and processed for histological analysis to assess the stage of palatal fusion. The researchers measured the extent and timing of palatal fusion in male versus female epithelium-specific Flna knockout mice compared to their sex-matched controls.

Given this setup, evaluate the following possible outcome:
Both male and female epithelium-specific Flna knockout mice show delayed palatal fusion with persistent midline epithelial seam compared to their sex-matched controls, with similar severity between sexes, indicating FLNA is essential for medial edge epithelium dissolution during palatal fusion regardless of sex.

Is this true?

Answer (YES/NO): NO